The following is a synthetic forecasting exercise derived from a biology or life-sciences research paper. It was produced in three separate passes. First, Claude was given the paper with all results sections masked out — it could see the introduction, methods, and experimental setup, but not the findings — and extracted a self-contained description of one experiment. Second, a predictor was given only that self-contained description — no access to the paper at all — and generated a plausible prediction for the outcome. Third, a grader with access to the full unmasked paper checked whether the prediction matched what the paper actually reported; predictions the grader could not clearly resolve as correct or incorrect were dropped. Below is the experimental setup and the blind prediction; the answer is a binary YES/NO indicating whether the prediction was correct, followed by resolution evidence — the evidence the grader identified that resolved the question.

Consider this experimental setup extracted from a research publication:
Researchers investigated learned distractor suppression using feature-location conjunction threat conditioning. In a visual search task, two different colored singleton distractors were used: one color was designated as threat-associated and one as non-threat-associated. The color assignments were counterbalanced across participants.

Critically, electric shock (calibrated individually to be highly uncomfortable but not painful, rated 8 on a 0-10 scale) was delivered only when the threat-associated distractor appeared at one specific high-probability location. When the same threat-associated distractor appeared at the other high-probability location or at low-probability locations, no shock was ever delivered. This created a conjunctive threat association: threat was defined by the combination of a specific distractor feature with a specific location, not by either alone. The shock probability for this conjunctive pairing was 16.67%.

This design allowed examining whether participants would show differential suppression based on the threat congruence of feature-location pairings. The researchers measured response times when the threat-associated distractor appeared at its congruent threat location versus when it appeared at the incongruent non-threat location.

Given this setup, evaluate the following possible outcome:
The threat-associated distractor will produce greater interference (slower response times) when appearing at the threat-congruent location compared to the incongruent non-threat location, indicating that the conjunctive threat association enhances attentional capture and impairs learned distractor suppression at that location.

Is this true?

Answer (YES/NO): NO